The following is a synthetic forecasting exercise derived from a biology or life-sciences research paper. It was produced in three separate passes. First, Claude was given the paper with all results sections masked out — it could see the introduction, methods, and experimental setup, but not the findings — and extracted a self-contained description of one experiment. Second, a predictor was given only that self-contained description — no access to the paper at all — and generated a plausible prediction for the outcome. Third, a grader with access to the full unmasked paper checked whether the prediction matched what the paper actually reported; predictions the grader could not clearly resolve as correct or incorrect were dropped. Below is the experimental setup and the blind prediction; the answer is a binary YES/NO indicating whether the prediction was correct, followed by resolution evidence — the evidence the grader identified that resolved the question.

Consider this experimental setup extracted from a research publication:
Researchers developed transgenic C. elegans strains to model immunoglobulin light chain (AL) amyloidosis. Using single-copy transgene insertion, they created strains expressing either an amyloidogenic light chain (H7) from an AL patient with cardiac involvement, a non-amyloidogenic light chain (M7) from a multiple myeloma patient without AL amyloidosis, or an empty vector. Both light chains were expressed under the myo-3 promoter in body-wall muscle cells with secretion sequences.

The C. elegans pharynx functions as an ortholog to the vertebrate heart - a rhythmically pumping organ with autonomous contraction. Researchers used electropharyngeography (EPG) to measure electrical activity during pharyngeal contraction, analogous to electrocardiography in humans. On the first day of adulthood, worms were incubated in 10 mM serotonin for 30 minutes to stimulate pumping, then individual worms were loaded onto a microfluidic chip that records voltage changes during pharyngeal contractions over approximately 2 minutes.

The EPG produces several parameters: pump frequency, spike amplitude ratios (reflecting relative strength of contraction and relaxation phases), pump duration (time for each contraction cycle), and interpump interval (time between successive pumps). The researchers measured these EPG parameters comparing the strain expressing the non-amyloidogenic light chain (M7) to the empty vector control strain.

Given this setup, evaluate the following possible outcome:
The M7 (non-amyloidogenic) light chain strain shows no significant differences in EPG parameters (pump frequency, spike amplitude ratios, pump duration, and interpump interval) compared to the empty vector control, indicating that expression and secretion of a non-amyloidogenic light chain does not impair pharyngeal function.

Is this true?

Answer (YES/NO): YES